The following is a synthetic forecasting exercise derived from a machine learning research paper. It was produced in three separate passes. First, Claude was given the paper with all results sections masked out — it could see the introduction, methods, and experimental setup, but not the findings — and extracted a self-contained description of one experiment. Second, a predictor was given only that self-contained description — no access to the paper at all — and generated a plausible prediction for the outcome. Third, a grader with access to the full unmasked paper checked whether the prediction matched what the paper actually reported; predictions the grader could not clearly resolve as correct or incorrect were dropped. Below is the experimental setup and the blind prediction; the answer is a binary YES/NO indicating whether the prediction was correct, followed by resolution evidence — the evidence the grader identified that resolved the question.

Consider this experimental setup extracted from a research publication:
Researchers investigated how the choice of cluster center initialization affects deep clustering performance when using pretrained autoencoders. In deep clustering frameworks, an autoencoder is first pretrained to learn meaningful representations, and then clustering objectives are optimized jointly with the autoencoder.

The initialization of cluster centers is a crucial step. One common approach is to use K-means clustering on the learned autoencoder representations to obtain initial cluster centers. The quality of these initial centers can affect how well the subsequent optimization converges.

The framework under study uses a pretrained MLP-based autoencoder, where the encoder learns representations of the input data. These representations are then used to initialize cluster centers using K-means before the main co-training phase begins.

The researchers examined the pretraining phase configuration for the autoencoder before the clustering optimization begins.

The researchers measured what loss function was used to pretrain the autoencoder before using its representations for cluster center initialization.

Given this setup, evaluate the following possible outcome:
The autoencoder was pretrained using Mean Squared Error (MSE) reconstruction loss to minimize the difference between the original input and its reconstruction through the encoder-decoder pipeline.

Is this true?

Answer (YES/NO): YES